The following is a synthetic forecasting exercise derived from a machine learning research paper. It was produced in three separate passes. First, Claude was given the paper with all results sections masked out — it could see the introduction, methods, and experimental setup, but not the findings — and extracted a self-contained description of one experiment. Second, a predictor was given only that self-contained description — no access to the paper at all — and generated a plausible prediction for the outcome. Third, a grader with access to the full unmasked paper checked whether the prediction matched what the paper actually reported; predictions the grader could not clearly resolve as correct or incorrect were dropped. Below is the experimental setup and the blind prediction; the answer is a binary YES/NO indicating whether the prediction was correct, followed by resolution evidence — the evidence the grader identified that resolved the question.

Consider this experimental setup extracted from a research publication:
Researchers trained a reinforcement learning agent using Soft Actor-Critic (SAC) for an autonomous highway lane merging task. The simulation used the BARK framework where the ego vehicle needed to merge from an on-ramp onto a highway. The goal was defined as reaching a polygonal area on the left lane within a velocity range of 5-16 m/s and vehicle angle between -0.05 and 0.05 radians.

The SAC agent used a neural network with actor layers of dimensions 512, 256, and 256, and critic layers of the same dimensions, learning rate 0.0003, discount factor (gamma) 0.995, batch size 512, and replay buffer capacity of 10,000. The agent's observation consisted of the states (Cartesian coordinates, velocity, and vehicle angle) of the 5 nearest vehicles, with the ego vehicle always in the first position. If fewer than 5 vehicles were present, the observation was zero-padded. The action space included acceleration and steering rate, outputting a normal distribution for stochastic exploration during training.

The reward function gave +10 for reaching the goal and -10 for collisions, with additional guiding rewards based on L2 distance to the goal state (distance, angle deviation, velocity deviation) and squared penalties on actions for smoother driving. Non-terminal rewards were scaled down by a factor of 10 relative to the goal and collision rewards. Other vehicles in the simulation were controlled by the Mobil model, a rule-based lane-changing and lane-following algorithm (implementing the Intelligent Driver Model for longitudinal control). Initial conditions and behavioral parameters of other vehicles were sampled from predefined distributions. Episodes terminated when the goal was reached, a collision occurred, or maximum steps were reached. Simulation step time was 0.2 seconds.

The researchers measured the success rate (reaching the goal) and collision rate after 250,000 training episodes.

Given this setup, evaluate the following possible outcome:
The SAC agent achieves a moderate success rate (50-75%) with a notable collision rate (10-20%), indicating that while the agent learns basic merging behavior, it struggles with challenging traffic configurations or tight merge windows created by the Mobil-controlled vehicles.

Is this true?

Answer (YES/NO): NO